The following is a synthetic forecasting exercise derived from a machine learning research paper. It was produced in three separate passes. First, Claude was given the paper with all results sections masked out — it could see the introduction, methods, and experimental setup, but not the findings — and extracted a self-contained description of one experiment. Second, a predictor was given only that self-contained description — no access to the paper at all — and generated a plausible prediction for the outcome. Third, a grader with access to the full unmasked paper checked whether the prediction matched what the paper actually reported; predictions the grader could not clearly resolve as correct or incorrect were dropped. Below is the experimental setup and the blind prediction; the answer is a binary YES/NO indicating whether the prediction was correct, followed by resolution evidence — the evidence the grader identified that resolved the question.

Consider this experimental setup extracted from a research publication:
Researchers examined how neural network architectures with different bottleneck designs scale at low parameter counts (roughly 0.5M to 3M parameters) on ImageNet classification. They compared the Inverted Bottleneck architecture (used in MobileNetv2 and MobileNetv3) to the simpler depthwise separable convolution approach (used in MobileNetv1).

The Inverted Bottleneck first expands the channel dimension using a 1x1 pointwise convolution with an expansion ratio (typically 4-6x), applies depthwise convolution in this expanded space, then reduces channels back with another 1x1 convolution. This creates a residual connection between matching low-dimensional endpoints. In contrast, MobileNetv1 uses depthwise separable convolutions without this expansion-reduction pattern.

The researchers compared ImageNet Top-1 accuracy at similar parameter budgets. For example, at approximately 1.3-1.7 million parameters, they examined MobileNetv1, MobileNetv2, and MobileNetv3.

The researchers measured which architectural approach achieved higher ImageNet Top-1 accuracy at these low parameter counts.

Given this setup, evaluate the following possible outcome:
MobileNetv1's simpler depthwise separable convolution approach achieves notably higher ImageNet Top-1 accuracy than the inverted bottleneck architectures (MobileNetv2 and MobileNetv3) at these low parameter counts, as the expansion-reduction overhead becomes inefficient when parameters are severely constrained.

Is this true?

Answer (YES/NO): YES